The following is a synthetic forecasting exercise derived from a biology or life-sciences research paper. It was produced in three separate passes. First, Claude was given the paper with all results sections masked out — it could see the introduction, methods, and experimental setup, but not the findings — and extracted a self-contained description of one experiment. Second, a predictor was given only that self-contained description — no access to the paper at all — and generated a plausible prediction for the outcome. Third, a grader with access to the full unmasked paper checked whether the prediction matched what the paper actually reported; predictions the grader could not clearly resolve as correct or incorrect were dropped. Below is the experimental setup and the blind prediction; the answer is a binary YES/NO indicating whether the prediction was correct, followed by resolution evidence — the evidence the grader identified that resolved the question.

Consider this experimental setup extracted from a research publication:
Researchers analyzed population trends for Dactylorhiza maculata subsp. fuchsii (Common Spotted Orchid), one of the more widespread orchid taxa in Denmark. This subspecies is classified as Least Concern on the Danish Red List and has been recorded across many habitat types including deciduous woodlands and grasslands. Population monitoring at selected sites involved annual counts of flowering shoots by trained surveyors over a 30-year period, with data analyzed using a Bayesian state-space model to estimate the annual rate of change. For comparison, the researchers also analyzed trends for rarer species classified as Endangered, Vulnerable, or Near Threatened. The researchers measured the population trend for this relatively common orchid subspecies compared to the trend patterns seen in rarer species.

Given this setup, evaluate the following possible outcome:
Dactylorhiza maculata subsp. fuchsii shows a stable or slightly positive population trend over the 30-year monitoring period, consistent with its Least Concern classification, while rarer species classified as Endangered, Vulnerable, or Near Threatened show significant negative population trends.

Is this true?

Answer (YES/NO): NO